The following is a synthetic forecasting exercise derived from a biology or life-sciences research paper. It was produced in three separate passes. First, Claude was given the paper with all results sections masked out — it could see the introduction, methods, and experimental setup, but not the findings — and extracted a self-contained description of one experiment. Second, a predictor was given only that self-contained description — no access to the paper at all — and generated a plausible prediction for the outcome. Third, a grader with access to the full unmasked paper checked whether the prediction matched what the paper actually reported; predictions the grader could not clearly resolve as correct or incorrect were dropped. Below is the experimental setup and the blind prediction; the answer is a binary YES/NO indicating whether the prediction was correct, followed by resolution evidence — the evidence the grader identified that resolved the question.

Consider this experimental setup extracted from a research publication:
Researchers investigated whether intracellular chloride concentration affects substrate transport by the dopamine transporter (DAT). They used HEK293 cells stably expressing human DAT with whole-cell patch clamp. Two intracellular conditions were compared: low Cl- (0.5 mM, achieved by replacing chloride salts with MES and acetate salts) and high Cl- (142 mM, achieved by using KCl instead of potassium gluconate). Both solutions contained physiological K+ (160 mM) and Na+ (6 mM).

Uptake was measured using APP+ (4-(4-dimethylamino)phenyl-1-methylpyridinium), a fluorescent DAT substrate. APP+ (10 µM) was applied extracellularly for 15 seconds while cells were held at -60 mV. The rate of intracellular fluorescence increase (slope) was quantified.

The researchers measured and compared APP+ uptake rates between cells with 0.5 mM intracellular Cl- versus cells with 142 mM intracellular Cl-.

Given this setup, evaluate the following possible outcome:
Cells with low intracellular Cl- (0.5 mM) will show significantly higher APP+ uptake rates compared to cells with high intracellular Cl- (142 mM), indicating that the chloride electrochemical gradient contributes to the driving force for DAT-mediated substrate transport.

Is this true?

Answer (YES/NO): NO